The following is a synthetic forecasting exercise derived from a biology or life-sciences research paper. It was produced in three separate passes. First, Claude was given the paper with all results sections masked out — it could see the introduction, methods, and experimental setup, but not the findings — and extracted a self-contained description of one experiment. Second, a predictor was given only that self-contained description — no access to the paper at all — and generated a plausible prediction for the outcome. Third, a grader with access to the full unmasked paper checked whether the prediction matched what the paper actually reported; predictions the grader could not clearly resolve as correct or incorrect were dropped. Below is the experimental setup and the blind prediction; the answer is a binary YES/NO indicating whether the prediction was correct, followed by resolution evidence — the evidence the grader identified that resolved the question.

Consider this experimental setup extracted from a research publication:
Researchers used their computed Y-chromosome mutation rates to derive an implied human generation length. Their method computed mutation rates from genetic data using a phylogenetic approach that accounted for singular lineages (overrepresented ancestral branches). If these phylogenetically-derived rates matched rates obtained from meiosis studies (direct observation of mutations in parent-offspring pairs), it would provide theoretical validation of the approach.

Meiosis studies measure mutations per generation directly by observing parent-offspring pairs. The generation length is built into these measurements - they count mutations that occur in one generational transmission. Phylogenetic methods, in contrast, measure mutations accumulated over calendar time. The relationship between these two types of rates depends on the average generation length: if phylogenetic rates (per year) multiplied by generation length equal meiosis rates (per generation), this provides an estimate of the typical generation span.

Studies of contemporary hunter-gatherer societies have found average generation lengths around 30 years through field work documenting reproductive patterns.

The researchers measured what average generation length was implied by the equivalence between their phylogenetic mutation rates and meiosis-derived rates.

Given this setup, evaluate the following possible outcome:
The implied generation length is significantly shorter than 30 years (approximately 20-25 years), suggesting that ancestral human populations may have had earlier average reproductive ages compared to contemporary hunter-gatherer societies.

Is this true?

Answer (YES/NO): NO